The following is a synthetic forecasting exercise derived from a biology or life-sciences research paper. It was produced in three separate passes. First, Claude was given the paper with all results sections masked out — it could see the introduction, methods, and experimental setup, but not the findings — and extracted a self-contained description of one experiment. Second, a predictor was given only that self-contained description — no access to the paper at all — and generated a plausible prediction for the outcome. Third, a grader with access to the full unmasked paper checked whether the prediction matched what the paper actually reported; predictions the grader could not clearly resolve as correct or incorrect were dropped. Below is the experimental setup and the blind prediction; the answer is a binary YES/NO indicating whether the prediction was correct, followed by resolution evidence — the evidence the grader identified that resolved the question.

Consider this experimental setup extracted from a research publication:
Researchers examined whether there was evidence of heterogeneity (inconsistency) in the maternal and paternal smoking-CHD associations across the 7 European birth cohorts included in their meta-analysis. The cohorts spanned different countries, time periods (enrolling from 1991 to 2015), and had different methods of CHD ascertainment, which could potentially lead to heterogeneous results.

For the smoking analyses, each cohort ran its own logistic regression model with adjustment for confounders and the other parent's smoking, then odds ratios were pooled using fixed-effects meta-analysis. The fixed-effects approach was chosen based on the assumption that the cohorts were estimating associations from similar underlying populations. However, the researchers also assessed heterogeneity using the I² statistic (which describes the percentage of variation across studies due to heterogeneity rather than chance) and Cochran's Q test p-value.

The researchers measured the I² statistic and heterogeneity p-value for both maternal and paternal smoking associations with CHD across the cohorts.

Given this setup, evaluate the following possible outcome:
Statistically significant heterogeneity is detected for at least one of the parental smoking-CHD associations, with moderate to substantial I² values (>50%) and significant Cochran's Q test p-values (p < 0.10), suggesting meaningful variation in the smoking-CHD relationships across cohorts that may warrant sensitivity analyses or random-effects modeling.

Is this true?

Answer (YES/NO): NO